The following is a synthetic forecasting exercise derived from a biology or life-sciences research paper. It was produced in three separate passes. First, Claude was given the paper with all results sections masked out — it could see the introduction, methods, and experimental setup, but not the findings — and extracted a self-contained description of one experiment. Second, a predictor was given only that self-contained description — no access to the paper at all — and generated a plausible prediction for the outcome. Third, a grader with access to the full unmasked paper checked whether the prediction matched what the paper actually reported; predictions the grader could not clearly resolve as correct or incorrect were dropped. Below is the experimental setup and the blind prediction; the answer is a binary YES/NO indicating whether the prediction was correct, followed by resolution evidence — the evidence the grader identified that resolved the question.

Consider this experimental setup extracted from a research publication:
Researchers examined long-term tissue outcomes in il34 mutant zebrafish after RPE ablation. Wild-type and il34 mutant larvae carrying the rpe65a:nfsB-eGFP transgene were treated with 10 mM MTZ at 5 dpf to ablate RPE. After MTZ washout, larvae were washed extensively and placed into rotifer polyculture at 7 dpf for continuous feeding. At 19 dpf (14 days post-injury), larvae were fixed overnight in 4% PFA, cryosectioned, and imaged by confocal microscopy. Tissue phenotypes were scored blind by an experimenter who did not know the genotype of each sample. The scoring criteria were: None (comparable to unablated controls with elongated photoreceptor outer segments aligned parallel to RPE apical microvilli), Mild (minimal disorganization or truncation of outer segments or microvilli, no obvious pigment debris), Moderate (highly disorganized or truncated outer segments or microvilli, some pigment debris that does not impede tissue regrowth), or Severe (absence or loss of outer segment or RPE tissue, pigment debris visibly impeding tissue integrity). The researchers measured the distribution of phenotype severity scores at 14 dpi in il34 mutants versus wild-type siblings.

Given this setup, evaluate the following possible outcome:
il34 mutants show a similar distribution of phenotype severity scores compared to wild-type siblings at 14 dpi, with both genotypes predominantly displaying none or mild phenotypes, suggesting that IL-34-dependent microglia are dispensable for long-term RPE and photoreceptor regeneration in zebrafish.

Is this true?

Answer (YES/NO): YES